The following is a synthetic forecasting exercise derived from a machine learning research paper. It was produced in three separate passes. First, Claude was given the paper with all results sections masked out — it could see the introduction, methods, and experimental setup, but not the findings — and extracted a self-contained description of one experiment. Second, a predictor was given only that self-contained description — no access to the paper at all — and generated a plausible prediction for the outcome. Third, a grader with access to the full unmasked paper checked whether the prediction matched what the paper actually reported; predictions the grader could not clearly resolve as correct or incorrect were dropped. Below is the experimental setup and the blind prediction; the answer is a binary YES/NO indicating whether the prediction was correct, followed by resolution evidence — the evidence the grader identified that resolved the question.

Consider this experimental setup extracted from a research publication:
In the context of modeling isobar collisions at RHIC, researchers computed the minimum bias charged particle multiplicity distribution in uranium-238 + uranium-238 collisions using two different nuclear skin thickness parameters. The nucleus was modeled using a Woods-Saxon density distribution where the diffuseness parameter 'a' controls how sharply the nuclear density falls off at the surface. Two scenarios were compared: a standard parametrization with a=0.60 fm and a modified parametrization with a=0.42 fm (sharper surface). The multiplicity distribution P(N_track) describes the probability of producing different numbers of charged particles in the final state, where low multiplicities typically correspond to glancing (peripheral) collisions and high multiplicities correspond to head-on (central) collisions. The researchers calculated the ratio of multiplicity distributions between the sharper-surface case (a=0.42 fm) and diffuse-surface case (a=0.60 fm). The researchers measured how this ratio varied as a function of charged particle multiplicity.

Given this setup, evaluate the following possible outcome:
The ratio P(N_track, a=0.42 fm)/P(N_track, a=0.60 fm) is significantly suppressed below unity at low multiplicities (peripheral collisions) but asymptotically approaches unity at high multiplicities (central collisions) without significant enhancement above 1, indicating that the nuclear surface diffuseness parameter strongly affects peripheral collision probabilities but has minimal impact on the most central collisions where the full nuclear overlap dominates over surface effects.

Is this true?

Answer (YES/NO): NO